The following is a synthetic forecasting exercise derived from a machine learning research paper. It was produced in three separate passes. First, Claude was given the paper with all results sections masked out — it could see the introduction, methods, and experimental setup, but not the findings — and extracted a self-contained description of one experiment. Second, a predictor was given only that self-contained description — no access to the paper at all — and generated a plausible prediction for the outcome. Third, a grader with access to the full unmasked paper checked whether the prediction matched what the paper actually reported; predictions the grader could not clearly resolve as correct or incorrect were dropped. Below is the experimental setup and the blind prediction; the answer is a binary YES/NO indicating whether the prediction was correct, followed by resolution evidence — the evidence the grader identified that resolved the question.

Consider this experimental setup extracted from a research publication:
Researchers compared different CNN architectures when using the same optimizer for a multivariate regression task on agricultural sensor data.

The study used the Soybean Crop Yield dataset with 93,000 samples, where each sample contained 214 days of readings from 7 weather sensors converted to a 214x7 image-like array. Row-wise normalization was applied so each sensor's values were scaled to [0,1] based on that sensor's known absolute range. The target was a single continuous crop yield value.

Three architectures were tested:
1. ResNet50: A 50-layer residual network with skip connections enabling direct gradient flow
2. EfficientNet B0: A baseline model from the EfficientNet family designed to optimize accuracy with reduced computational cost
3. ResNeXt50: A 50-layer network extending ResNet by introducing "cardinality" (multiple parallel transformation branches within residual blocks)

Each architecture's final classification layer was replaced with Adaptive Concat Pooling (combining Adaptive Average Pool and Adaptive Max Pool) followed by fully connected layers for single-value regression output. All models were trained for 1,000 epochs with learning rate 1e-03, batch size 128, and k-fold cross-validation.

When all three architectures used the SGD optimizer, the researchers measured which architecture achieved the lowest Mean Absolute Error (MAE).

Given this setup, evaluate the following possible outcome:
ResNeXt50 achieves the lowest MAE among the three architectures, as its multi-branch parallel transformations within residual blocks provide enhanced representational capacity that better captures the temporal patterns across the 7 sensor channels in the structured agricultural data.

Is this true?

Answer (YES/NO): YES